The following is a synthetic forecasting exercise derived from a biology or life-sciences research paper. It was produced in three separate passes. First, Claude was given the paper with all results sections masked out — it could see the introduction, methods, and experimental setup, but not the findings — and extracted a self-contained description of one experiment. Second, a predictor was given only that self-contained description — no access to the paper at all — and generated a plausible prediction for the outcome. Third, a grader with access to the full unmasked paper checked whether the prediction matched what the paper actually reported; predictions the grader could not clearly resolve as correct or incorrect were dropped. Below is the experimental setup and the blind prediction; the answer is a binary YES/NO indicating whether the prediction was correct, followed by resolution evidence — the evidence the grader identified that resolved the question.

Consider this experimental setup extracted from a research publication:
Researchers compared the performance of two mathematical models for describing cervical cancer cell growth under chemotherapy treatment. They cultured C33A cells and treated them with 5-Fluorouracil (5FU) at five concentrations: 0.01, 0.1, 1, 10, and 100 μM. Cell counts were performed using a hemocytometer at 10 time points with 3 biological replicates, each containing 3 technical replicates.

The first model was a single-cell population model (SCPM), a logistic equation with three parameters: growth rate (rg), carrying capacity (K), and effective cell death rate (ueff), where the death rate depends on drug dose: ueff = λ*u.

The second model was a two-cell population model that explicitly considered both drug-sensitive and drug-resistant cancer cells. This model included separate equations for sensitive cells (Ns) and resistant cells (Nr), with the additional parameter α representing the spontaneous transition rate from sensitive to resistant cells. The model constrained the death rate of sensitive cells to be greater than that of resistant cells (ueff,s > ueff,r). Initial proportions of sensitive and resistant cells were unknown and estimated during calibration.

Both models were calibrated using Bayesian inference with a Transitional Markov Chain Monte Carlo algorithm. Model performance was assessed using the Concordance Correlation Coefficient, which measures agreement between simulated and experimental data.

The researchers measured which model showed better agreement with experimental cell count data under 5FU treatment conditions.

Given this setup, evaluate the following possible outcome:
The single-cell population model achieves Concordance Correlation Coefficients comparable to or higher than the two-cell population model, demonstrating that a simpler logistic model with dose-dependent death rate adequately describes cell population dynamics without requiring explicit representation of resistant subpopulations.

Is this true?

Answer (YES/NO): YES